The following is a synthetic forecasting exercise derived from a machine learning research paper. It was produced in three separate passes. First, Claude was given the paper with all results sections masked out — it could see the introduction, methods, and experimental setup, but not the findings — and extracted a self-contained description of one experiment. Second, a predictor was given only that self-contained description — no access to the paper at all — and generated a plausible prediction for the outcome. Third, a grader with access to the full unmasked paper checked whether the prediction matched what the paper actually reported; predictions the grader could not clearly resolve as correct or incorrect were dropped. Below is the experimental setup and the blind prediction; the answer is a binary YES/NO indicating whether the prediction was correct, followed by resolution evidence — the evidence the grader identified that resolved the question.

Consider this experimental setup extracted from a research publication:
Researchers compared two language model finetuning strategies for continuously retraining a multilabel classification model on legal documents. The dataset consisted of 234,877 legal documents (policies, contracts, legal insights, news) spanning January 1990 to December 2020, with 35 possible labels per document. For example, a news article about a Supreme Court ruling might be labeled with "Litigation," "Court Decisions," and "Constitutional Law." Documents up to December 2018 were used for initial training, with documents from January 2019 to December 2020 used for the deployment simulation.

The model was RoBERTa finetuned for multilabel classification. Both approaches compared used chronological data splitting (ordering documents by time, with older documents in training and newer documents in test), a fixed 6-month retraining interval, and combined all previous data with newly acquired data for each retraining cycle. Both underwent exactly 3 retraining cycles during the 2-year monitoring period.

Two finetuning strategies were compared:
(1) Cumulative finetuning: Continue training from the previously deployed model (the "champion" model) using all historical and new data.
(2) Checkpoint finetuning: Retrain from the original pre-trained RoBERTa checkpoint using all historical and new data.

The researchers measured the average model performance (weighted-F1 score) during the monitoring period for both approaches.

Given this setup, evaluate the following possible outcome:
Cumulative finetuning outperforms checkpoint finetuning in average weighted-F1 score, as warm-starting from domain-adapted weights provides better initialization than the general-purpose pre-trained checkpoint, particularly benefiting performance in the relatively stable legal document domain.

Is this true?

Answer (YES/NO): YES